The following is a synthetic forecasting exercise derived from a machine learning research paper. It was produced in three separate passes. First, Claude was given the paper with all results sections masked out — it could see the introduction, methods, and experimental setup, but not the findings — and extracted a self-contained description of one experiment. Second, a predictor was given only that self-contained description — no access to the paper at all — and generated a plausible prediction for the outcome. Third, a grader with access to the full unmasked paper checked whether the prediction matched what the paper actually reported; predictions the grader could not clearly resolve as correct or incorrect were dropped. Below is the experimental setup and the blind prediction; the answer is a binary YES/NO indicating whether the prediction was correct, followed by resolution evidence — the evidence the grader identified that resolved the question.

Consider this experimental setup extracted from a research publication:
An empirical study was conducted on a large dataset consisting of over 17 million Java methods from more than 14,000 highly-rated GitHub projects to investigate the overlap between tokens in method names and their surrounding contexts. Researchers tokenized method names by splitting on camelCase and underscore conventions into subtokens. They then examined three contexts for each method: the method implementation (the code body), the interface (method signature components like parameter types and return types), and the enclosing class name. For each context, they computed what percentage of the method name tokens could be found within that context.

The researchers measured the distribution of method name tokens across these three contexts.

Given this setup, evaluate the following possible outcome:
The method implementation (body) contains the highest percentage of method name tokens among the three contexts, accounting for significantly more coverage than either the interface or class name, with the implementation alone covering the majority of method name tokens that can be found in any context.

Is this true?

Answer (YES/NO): YES